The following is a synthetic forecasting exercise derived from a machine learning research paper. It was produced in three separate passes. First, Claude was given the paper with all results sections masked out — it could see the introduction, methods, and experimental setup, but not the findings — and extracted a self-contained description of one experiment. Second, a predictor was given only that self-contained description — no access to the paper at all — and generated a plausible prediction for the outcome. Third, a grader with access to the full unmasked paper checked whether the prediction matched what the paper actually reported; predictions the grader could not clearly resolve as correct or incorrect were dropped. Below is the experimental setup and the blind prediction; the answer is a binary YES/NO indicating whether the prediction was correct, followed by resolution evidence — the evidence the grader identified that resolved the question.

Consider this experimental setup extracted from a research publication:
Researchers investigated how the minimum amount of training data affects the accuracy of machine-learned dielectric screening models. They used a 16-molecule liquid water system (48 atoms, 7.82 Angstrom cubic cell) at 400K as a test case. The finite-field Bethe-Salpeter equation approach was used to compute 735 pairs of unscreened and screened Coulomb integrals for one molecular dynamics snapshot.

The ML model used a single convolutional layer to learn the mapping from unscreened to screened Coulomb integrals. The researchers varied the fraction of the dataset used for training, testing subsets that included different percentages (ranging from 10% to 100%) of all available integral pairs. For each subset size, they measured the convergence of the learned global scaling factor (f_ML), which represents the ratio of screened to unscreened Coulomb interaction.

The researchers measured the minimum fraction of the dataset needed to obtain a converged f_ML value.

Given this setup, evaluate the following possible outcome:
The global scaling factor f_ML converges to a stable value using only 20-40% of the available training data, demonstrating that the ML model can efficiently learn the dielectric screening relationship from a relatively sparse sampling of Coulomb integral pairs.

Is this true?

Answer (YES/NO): NO